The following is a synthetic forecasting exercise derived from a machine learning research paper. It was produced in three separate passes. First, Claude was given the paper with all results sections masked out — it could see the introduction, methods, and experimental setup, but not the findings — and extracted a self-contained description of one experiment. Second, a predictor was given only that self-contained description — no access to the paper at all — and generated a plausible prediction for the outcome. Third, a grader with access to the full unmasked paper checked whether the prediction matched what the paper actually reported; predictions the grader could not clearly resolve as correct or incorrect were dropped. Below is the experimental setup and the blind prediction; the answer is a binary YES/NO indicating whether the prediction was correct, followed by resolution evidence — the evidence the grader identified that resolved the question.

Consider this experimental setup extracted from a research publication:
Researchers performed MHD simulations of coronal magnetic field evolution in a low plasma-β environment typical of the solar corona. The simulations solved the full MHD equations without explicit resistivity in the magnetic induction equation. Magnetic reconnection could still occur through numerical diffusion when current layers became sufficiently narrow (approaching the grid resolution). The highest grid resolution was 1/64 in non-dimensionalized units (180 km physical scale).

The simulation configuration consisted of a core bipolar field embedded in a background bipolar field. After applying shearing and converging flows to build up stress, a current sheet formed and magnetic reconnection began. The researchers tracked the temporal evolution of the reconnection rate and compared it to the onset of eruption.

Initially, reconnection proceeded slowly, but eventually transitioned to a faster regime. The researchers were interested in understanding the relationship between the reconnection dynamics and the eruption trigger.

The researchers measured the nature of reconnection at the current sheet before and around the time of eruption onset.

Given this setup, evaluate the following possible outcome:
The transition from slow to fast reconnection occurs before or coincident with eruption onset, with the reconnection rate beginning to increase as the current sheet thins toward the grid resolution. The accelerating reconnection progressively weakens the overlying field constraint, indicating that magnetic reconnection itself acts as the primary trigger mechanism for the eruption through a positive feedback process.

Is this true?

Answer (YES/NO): NO